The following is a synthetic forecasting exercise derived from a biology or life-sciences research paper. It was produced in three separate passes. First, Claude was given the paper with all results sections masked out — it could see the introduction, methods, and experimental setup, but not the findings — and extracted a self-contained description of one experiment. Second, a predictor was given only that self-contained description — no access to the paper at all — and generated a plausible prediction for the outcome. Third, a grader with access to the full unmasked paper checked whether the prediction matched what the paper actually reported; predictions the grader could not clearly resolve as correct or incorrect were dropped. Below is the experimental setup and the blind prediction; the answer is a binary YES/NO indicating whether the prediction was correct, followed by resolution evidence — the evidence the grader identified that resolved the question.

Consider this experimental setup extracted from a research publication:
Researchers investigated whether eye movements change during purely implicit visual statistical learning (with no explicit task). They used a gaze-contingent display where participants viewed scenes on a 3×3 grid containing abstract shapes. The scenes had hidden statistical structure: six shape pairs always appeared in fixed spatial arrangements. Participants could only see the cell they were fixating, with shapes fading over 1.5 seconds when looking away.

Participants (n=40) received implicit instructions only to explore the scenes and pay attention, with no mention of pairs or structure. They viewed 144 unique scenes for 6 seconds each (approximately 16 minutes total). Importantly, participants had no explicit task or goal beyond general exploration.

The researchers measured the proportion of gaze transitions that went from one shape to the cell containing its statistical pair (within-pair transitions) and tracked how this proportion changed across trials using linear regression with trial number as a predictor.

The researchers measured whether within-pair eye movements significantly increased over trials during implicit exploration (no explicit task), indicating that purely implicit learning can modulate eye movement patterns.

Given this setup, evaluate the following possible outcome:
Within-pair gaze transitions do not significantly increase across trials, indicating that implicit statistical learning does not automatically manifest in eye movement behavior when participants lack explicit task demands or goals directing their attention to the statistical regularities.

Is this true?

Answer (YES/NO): YES